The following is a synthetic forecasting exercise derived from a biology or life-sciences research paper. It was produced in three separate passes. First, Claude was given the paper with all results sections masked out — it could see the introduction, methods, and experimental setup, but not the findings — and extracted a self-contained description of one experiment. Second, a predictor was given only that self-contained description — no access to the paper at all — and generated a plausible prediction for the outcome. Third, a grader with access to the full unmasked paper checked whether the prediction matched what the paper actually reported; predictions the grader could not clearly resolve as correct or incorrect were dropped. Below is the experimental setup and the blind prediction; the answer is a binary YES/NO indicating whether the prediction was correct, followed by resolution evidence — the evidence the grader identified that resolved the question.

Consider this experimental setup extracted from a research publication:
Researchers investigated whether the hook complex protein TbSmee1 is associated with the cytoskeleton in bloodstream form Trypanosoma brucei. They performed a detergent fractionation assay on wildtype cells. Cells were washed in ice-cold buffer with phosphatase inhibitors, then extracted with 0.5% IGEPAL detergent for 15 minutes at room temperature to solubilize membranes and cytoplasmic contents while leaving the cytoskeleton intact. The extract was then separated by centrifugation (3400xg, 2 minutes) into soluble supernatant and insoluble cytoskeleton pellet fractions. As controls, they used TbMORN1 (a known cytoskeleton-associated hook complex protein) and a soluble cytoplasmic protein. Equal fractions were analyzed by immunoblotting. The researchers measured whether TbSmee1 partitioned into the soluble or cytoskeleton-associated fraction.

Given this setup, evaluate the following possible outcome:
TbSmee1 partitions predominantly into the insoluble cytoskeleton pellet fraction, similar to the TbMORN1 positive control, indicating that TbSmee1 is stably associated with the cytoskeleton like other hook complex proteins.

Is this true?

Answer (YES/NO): YES